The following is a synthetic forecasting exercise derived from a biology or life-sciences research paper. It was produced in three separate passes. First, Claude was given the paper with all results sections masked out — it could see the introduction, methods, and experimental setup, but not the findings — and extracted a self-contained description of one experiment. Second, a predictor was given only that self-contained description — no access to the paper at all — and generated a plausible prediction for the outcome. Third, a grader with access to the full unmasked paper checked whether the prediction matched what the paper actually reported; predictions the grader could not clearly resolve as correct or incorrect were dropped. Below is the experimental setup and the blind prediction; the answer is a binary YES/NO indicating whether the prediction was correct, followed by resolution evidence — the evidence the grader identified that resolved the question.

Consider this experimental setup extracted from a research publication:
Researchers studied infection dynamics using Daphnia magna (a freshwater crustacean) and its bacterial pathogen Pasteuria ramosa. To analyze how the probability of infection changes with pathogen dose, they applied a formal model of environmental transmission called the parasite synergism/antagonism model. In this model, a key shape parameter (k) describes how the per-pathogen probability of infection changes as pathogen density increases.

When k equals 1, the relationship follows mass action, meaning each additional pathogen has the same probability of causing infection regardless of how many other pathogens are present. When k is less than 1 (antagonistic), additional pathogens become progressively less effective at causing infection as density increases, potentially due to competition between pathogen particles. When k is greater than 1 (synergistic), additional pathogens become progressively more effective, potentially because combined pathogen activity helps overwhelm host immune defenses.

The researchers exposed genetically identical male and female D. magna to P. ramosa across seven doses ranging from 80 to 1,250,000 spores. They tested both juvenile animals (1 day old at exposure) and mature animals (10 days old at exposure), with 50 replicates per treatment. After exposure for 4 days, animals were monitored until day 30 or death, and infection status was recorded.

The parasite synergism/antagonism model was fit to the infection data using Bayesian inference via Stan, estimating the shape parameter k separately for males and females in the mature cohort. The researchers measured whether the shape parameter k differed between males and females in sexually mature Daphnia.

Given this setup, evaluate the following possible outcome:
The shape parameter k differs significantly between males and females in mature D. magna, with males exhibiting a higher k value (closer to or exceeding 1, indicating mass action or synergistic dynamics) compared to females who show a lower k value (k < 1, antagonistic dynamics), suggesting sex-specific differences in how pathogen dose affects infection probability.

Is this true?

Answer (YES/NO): NO